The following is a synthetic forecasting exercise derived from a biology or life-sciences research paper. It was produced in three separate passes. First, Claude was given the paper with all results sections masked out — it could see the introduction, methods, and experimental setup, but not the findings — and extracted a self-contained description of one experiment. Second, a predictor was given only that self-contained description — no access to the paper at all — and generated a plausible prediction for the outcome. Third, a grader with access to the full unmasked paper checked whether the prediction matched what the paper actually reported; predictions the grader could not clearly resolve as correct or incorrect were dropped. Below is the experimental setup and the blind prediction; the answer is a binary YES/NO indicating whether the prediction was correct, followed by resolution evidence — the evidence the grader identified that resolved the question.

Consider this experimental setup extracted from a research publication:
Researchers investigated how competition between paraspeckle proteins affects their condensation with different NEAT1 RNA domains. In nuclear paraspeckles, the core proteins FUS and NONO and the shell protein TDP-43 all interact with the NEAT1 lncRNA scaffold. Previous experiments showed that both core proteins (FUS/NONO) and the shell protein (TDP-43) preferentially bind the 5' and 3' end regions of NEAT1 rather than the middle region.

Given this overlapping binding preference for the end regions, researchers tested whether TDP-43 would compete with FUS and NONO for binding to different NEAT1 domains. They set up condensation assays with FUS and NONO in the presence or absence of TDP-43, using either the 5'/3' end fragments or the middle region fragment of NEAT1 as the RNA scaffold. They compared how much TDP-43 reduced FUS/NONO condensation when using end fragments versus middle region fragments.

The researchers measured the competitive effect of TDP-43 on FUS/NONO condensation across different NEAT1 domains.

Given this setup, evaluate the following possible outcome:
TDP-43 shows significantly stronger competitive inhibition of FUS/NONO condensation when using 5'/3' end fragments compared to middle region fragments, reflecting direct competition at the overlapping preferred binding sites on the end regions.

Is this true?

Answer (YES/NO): NO